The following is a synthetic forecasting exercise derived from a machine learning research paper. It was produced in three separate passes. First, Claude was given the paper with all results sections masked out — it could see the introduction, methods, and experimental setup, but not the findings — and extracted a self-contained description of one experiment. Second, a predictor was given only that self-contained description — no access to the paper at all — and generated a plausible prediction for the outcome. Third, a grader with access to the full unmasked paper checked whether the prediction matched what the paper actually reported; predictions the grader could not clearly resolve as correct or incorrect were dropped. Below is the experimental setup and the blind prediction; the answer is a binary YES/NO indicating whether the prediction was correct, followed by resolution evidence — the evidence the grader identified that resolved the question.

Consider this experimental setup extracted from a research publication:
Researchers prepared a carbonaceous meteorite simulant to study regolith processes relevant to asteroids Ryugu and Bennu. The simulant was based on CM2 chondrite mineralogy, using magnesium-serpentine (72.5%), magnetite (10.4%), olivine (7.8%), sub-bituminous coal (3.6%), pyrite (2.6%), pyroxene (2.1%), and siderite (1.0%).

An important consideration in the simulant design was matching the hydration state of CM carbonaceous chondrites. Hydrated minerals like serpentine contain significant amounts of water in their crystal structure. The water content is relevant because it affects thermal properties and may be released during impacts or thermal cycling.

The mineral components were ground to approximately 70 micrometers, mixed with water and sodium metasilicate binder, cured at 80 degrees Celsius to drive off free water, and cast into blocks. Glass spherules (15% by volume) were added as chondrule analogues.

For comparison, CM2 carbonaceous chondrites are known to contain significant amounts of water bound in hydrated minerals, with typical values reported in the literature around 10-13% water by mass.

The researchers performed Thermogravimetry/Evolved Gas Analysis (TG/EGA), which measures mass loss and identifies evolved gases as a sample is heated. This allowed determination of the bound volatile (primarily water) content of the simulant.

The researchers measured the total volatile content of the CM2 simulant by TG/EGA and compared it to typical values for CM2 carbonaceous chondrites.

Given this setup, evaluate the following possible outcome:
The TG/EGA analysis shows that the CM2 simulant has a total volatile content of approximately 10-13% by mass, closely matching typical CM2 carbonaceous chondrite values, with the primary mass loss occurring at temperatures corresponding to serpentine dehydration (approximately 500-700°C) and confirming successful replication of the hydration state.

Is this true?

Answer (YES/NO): NO